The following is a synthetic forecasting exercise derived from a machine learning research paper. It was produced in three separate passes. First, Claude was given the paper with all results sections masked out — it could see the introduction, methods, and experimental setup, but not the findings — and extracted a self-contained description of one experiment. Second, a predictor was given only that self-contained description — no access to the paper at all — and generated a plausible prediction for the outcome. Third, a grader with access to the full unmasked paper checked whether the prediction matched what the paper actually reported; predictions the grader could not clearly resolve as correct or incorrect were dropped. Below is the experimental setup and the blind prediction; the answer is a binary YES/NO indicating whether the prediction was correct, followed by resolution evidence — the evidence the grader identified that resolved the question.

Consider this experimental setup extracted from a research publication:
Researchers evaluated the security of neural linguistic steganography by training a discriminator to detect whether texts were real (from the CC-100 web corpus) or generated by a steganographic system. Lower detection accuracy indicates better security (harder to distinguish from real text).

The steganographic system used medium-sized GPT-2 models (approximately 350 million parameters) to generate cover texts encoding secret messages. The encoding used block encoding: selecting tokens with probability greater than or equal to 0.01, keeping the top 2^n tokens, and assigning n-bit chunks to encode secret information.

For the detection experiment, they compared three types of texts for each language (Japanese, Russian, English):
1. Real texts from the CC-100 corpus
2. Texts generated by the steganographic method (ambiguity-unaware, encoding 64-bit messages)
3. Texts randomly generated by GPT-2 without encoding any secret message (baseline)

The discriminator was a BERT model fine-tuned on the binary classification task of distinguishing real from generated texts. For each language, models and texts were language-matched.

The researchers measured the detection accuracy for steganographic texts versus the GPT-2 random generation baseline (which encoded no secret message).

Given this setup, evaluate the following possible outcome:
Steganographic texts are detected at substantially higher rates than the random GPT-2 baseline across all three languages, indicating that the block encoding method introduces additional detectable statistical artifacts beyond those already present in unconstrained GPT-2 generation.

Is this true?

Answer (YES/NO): NO